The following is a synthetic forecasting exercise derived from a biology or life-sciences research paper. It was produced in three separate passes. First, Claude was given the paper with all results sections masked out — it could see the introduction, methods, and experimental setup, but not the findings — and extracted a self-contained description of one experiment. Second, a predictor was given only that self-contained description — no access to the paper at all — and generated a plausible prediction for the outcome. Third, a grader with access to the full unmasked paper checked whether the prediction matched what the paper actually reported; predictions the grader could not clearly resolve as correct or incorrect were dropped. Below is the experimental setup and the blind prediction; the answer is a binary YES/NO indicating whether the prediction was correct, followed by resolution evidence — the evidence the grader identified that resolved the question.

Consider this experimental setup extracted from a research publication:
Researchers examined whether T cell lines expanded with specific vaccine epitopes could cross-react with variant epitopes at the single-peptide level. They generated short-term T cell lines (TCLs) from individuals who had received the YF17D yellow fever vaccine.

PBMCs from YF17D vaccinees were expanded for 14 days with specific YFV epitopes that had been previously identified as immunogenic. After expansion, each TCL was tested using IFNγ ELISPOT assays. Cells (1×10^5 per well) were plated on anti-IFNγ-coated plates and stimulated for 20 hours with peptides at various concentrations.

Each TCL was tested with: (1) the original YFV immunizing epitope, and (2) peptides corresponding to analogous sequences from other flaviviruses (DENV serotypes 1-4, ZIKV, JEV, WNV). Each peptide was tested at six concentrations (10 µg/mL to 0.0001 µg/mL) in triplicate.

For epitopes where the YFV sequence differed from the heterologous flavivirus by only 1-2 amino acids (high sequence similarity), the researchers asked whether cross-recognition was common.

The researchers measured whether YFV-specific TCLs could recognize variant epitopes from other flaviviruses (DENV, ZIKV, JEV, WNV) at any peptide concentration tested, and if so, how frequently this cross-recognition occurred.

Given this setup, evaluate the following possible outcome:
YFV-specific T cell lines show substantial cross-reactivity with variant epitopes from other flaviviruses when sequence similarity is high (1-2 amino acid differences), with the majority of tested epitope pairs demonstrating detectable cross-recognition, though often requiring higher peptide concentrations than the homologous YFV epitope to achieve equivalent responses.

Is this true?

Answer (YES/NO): YES